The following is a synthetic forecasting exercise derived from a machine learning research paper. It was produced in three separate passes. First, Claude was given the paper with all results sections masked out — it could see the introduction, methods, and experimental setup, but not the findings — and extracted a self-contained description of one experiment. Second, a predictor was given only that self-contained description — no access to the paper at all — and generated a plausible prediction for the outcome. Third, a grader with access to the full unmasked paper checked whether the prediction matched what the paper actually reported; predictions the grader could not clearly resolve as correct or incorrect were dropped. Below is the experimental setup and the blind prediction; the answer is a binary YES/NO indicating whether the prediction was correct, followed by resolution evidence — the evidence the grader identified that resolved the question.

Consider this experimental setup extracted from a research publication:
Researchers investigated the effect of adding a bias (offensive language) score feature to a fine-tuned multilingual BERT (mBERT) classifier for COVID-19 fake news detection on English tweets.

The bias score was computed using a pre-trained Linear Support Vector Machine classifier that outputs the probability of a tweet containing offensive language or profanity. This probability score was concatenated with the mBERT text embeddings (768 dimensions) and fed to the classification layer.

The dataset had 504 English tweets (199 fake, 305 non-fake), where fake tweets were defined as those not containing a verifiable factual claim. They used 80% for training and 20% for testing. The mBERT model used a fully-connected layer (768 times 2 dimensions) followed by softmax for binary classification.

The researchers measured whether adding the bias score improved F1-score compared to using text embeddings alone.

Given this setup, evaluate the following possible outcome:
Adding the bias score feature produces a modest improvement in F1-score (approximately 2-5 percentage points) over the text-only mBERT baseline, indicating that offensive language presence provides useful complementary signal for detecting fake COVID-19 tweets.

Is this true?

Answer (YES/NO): NO